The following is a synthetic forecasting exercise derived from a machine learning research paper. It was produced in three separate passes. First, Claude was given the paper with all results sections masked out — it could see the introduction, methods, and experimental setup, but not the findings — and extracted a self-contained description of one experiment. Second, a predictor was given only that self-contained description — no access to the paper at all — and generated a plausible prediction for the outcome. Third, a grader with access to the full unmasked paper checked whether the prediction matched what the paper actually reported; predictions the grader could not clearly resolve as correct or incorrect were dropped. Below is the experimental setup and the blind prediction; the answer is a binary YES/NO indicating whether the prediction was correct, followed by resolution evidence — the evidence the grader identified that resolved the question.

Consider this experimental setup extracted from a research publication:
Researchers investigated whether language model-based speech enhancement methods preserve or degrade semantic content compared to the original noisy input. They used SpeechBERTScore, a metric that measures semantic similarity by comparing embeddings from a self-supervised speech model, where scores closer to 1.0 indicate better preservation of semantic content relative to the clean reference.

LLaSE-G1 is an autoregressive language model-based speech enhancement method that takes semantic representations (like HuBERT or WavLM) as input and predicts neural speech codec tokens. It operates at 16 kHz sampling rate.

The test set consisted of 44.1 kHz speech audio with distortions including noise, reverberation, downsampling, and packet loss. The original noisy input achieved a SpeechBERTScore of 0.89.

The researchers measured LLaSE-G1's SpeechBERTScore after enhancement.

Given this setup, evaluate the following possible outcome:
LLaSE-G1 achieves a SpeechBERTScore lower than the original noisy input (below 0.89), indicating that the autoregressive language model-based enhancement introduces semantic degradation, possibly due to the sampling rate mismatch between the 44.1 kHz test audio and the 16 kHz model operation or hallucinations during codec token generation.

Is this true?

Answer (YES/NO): YES